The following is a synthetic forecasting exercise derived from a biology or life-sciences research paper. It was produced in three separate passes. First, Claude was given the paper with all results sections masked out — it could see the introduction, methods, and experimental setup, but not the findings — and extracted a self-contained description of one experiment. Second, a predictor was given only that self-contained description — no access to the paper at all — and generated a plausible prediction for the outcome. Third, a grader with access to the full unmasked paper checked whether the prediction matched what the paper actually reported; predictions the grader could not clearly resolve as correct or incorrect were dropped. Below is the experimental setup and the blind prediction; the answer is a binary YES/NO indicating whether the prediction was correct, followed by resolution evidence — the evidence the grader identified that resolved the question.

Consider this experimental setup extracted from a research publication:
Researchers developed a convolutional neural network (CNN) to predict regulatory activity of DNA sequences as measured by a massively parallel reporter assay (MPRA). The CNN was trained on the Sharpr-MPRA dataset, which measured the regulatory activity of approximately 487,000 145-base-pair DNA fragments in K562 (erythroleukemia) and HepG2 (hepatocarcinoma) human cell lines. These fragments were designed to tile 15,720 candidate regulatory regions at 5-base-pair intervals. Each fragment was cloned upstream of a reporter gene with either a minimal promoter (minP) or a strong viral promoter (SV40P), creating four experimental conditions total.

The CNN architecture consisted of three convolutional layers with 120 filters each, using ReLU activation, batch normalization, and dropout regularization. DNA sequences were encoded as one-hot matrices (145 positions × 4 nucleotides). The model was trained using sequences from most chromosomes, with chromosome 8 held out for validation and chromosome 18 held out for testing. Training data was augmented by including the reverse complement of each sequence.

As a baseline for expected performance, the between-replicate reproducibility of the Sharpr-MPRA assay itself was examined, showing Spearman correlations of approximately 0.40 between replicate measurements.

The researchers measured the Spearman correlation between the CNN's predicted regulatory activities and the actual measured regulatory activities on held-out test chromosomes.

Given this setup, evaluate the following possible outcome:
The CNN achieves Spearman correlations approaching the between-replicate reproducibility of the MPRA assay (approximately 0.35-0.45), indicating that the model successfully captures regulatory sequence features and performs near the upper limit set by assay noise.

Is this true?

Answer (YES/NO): NO